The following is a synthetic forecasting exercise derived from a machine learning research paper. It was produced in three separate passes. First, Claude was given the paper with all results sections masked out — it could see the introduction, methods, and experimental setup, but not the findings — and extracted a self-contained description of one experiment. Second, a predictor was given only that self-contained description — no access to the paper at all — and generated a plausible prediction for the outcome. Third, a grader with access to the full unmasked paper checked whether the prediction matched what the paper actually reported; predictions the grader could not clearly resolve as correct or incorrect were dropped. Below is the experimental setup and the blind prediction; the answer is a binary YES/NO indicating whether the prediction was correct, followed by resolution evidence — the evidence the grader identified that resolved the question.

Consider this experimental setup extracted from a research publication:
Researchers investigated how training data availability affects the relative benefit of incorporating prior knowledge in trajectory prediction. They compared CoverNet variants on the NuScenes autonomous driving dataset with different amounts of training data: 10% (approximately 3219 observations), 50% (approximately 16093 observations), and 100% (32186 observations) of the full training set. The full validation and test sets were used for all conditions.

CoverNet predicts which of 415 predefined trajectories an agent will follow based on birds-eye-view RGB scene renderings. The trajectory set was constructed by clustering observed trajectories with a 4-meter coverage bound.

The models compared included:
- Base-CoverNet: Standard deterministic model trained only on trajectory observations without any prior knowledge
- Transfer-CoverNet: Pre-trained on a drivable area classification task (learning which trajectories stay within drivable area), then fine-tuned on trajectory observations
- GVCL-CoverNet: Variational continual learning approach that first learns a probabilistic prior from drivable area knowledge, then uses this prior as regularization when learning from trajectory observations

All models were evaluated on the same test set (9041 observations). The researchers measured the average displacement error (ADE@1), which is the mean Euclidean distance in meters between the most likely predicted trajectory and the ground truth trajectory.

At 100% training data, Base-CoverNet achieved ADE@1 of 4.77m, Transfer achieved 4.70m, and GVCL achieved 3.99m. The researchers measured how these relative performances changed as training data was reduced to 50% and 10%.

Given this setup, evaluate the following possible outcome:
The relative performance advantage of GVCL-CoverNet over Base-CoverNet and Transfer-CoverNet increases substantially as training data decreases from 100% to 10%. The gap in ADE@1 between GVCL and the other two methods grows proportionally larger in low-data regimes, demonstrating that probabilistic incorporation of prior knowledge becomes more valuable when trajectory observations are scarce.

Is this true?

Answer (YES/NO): NO